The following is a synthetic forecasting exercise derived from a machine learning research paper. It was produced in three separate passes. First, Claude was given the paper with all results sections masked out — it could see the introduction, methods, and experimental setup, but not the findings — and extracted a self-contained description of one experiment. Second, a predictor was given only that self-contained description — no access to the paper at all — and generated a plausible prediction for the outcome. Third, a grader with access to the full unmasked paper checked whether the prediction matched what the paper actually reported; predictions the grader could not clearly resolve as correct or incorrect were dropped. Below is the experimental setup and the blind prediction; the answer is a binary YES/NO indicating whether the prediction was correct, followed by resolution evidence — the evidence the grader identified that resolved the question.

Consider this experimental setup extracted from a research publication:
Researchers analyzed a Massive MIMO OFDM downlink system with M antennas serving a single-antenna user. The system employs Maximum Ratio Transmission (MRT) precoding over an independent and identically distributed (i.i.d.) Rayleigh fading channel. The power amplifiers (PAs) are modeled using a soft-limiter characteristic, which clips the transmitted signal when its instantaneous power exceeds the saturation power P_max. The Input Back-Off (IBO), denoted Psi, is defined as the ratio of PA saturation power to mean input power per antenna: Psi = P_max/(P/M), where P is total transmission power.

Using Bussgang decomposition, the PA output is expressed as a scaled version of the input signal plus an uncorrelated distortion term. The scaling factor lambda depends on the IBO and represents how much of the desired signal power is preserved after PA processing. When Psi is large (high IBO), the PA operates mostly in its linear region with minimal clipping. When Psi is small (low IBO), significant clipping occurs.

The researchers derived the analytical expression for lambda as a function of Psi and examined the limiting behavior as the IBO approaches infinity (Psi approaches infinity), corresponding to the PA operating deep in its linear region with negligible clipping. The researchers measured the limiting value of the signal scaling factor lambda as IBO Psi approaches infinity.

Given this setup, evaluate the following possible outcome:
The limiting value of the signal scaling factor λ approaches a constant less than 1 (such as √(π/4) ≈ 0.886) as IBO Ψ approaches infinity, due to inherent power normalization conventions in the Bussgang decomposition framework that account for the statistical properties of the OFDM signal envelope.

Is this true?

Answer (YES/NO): NO